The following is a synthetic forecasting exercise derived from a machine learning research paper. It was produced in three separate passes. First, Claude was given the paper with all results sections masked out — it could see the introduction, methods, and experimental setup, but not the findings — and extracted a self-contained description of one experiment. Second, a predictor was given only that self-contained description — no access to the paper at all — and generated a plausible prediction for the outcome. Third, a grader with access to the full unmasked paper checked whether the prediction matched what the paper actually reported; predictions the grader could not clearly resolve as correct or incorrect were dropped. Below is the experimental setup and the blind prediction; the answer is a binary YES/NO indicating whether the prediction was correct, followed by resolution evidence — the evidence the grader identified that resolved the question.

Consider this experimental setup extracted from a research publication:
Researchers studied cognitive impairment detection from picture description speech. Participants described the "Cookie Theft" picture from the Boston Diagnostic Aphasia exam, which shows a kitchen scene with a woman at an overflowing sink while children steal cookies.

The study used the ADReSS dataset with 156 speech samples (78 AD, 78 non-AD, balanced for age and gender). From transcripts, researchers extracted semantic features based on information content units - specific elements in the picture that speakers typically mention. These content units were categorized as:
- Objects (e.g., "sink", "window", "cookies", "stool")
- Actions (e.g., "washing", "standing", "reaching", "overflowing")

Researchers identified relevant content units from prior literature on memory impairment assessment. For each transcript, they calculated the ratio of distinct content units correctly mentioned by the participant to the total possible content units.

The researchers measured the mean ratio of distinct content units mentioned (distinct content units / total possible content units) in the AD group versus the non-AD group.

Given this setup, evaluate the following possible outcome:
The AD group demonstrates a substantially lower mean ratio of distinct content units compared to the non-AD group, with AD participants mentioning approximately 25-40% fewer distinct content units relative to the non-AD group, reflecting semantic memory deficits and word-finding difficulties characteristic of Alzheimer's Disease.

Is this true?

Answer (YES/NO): YES